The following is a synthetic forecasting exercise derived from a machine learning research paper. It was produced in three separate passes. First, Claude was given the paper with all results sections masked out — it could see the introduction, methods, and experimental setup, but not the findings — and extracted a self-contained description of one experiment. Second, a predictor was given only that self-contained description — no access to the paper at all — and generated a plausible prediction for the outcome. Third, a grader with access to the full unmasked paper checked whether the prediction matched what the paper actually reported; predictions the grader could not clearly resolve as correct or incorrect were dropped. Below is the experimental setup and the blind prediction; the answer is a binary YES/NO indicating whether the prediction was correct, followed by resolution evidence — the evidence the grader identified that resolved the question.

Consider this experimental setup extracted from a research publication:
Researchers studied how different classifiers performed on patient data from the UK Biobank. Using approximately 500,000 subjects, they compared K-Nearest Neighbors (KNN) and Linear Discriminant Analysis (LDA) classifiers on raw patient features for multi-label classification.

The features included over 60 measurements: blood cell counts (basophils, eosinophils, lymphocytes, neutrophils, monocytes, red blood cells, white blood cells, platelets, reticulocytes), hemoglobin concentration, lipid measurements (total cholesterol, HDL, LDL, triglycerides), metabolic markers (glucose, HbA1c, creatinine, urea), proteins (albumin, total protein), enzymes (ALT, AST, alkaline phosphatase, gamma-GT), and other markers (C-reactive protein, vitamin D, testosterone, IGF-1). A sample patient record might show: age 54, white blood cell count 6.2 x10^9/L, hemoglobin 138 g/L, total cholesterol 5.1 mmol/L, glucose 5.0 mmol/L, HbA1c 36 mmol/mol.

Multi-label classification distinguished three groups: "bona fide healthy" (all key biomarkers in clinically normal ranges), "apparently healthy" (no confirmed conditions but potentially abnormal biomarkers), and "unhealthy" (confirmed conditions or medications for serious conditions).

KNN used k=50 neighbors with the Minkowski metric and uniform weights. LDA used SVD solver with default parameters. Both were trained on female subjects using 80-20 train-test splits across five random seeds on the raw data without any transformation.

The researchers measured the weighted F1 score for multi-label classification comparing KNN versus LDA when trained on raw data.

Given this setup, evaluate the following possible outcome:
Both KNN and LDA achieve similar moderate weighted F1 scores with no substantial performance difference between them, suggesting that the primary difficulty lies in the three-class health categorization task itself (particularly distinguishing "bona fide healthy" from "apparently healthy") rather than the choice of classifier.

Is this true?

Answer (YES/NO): YES